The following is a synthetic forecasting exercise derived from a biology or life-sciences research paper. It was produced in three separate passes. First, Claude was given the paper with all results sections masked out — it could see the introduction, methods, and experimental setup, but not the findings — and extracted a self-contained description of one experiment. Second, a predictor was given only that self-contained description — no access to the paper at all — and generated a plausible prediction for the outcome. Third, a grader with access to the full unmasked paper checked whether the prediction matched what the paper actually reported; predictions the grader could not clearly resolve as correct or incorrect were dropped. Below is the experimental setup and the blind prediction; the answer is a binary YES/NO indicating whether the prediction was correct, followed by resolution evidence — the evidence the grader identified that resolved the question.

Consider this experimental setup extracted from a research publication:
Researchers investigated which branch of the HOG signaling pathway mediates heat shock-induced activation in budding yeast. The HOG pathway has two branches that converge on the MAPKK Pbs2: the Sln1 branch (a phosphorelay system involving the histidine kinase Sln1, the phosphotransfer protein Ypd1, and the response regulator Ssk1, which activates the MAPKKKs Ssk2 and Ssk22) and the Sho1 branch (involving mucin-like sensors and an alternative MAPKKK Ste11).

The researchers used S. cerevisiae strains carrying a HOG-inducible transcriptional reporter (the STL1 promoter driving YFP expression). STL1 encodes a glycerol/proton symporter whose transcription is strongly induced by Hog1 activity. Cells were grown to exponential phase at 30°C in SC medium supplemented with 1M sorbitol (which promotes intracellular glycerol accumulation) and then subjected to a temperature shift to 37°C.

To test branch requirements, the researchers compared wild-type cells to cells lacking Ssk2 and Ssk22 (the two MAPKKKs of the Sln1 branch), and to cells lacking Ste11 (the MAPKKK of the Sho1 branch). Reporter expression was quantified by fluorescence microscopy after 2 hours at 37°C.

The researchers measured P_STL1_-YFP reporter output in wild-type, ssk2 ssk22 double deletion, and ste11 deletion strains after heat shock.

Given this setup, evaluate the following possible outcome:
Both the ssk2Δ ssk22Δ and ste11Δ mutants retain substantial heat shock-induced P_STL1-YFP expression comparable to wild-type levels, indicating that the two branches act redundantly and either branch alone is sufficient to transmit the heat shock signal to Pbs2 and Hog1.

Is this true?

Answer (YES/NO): NO